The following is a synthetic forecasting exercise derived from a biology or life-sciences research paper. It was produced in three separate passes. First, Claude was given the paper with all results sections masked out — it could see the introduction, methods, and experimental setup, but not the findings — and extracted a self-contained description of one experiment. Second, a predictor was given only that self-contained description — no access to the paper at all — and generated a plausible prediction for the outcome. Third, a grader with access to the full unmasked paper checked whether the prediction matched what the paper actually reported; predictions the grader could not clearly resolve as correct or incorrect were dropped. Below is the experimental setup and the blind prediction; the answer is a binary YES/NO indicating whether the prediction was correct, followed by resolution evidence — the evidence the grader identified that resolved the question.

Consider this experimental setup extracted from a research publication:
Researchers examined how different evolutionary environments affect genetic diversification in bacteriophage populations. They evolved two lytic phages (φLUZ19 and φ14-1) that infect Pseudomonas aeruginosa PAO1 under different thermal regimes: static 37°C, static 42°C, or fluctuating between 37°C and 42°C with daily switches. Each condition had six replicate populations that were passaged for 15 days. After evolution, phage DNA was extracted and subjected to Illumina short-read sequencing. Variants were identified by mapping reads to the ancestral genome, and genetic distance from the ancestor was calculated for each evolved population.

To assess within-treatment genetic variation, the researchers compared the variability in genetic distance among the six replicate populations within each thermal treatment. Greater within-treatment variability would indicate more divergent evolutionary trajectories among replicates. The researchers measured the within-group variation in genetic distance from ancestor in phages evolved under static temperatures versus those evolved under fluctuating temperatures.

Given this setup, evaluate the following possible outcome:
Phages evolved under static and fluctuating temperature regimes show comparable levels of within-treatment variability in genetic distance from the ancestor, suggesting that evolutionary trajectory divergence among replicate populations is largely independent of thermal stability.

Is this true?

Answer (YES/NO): NO